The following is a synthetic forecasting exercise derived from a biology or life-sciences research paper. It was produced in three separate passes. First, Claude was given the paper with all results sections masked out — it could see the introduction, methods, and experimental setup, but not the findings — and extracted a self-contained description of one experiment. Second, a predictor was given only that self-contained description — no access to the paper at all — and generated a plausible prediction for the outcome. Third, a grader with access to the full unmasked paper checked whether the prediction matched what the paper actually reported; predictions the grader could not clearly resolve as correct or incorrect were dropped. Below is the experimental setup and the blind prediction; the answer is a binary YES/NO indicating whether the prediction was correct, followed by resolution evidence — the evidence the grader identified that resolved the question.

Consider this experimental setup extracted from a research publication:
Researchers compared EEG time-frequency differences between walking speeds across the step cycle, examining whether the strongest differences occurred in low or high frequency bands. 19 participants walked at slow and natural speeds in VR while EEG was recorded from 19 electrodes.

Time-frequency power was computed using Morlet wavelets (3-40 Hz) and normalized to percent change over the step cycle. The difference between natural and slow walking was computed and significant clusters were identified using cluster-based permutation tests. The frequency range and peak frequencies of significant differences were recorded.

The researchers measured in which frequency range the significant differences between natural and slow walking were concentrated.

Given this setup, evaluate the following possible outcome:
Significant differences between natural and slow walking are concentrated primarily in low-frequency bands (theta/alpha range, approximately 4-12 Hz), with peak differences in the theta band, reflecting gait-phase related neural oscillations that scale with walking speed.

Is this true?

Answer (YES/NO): NO